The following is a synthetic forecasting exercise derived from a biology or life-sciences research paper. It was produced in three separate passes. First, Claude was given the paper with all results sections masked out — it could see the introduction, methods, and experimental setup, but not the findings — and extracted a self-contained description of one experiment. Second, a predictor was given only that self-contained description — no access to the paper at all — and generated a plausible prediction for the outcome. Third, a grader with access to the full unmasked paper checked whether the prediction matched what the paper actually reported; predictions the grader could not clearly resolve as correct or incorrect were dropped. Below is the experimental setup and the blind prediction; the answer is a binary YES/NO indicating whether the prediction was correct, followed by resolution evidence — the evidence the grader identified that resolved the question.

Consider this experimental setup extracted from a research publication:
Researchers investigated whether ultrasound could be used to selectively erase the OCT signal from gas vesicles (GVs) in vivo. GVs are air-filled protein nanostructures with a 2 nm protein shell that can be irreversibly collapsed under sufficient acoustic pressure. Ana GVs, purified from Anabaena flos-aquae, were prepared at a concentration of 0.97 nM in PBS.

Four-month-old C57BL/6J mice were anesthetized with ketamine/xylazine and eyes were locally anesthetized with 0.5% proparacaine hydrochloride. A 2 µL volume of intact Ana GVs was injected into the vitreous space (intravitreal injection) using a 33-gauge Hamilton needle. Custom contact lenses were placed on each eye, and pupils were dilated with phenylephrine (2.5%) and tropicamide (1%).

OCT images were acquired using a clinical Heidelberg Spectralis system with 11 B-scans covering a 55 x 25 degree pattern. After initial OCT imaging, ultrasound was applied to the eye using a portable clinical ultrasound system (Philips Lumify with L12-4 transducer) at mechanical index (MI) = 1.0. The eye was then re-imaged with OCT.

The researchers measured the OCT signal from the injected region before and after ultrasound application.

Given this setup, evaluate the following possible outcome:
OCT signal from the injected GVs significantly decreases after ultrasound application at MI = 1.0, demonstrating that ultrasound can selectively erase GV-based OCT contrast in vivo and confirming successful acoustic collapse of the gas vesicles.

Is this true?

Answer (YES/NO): YES